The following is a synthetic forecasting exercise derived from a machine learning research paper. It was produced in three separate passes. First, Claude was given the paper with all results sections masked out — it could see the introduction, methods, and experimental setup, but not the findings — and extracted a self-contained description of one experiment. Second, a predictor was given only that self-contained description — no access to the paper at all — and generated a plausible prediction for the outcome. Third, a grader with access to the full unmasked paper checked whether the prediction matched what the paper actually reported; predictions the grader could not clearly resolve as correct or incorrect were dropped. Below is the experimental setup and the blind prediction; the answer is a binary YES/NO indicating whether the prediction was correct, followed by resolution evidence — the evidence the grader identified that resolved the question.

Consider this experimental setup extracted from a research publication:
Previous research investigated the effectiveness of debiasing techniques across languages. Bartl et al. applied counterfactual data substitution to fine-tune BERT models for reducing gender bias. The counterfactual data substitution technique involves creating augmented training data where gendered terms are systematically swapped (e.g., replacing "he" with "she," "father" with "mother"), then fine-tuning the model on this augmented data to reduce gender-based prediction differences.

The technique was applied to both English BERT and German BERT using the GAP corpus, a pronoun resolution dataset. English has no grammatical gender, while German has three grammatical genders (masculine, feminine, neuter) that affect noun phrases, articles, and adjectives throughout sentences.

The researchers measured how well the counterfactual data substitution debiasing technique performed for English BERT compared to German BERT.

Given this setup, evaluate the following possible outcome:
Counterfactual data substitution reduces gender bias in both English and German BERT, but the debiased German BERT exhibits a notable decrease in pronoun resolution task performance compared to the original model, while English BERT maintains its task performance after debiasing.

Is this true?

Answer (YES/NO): NO